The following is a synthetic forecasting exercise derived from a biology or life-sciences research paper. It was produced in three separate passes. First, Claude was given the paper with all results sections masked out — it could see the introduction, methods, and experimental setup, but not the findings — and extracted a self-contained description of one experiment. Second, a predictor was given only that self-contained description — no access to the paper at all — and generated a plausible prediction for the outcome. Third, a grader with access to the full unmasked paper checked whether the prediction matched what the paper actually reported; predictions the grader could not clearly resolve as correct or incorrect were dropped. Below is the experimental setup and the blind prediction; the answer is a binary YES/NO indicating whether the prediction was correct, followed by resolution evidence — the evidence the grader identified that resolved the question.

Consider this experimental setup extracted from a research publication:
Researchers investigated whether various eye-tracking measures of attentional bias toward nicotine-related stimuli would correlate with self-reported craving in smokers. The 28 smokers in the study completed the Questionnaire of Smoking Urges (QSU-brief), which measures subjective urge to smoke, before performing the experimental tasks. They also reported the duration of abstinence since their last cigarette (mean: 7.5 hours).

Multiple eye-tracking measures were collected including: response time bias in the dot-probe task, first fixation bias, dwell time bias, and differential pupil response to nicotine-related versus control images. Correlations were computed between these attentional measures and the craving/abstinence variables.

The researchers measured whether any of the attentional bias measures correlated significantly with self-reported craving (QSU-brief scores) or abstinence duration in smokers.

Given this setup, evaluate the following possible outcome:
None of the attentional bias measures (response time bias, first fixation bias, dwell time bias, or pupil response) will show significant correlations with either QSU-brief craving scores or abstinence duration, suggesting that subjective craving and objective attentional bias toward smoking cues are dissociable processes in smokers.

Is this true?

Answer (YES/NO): NO